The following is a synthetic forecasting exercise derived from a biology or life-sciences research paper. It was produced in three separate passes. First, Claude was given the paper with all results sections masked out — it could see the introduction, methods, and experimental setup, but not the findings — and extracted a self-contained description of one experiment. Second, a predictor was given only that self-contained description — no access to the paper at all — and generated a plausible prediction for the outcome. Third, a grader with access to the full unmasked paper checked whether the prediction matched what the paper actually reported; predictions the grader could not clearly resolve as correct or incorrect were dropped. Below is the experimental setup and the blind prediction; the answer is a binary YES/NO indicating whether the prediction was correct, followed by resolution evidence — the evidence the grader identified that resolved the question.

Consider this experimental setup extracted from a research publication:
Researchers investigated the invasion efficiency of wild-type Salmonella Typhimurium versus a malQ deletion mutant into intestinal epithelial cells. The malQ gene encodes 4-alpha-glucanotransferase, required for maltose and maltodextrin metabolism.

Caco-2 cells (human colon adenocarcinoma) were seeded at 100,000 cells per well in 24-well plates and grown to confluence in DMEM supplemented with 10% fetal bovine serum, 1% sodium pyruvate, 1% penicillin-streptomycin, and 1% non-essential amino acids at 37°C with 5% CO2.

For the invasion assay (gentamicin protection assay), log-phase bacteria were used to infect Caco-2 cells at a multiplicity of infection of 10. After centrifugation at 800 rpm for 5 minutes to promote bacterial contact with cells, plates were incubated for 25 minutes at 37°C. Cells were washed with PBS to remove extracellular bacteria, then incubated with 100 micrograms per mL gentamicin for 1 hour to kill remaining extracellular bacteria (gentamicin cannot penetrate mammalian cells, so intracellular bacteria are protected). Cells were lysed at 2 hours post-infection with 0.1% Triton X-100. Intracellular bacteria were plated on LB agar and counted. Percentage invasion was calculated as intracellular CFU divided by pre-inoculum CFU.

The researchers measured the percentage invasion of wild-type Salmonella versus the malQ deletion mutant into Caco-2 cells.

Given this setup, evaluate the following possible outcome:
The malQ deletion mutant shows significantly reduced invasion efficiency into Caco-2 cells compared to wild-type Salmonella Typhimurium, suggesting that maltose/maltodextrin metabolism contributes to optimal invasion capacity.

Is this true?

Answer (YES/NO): NO